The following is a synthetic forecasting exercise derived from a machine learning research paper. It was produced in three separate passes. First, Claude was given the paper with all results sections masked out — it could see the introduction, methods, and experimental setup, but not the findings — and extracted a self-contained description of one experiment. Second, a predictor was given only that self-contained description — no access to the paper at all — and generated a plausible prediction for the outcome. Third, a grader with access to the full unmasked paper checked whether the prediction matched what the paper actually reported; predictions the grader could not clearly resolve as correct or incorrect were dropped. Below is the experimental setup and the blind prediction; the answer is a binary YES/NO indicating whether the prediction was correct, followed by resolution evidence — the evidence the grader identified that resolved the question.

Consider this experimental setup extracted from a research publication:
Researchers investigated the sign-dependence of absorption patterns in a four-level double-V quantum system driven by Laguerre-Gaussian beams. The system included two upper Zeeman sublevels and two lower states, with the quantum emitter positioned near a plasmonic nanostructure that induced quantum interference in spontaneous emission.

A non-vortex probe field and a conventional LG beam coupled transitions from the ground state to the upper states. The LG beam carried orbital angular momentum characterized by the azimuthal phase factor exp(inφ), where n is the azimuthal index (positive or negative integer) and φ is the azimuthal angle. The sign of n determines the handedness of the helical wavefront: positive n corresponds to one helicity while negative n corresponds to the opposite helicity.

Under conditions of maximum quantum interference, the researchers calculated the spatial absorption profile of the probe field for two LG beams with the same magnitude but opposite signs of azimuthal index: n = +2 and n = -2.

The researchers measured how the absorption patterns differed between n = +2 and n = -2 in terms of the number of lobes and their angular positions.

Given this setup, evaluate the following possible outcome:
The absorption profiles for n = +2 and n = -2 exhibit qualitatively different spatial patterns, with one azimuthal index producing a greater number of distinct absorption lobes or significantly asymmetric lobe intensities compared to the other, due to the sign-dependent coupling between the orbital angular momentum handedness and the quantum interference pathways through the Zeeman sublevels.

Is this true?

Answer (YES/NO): NO